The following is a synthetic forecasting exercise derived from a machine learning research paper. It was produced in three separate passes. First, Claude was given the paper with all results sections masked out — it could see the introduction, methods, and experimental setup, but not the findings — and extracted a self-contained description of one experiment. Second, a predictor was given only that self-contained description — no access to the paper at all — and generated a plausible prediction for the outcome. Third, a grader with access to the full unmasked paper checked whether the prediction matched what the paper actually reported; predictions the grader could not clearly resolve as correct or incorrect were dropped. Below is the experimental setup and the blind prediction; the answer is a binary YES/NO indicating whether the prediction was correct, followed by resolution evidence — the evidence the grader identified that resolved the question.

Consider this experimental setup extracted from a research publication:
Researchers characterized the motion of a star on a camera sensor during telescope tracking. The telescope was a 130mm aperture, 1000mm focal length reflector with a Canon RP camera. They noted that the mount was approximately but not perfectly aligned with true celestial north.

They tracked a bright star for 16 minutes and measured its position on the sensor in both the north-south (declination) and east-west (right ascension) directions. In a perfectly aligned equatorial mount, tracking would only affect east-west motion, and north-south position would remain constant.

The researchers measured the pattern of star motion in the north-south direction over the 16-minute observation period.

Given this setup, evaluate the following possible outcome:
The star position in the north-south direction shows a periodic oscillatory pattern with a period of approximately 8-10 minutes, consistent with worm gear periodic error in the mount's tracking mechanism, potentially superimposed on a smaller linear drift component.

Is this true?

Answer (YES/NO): NO